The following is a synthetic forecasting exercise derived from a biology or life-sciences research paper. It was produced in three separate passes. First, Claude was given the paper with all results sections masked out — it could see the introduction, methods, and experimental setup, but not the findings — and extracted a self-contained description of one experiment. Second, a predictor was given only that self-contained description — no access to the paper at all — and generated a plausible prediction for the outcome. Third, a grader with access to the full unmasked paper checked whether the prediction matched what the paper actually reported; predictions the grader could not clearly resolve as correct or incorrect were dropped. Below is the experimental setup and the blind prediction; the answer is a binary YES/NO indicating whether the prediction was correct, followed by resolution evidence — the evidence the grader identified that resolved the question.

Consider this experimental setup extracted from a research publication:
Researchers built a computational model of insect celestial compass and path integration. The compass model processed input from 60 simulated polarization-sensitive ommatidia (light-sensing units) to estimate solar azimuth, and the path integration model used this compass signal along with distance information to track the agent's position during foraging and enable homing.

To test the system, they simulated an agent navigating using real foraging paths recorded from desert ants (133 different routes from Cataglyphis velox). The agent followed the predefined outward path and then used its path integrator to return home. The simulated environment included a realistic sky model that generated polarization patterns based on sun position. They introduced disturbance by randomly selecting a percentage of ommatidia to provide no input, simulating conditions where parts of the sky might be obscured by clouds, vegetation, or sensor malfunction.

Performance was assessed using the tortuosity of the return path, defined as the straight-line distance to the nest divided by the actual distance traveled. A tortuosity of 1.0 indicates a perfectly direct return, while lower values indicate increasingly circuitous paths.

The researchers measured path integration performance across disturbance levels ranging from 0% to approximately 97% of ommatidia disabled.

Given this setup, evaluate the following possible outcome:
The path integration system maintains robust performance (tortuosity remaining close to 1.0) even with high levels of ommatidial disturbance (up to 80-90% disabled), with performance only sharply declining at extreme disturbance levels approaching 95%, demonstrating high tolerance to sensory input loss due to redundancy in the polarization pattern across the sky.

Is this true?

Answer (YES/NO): YES